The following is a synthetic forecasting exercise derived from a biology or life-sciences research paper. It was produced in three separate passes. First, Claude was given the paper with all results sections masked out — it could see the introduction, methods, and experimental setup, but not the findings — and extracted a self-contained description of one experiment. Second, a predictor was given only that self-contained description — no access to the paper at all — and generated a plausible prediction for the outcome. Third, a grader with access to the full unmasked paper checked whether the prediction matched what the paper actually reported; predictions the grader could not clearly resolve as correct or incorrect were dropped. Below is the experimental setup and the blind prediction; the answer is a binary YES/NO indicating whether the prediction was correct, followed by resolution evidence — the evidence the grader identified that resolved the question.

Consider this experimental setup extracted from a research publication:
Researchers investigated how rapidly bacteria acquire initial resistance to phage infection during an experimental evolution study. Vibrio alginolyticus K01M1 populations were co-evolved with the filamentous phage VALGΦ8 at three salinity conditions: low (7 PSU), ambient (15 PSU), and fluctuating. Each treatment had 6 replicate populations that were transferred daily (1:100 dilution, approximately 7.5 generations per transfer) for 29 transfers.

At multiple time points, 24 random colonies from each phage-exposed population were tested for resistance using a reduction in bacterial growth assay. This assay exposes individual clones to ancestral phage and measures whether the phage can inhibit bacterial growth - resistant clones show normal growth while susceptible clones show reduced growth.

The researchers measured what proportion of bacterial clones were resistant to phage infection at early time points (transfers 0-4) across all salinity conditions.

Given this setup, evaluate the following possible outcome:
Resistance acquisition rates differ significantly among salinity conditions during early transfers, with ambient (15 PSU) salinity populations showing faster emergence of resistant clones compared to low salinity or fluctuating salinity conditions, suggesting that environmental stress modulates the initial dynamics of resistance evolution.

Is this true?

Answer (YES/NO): NO